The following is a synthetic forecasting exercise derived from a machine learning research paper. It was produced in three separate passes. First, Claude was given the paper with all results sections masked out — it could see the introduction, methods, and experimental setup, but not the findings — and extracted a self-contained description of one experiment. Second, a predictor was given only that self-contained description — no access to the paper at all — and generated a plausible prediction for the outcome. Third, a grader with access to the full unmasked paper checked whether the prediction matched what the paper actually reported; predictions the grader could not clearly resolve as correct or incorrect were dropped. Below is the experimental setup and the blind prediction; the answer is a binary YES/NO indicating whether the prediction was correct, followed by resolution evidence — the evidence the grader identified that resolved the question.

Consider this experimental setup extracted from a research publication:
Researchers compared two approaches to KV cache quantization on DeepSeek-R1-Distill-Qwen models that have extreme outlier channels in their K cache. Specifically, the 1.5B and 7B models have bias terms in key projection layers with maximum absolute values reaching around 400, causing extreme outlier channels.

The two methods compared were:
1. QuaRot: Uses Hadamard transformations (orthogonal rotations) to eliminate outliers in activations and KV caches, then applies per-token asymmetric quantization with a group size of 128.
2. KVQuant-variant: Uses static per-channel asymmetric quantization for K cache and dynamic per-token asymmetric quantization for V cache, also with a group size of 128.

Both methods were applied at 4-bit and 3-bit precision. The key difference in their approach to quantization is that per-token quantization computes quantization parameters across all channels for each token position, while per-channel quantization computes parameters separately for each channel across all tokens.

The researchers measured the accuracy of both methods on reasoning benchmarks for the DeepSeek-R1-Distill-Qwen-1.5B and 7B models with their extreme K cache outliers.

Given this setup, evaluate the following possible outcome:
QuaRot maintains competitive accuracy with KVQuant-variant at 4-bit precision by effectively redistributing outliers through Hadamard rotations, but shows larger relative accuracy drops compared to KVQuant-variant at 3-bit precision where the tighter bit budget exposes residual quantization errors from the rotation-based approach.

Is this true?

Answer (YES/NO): NO